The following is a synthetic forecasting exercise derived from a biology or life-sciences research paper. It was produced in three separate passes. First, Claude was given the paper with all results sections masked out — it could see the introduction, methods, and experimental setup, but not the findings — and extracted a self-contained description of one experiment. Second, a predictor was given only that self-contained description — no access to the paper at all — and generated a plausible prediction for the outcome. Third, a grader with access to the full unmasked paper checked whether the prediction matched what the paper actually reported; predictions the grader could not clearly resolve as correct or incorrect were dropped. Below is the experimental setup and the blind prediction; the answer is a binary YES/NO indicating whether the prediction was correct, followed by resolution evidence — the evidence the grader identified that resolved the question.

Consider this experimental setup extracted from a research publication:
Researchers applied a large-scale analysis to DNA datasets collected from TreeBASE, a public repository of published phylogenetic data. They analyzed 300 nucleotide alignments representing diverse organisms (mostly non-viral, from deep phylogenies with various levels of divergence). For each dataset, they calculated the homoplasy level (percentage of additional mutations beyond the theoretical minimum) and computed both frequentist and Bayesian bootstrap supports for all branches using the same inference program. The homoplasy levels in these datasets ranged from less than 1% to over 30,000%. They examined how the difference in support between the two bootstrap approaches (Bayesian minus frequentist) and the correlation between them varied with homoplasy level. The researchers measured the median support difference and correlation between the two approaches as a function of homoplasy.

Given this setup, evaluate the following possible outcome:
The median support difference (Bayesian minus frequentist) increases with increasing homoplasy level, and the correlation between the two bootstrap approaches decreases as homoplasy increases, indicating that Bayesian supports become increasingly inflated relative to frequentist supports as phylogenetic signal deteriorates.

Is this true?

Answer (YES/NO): NO